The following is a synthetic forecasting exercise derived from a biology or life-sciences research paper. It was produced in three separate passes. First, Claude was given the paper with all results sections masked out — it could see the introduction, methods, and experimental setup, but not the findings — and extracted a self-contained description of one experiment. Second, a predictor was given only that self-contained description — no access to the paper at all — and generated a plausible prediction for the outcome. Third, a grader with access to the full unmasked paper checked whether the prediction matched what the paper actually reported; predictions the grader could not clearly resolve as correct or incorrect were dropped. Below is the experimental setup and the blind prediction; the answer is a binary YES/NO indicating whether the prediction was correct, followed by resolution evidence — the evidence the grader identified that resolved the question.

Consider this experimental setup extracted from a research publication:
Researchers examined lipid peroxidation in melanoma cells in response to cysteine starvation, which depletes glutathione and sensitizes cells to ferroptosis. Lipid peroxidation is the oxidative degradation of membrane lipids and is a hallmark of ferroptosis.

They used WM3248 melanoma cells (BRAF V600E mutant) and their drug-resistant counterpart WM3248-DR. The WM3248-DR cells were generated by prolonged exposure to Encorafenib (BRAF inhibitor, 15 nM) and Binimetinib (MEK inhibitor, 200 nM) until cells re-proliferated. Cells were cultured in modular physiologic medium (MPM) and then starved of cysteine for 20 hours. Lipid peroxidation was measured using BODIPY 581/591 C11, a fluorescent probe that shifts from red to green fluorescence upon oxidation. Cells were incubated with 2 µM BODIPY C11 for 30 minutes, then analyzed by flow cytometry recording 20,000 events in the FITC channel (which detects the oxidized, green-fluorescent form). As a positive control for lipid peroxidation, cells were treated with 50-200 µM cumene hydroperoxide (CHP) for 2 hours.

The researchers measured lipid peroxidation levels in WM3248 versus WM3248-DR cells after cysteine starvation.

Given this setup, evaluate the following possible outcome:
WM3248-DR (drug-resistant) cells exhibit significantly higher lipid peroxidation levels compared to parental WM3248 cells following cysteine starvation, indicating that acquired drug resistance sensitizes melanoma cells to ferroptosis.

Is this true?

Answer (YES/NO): YES